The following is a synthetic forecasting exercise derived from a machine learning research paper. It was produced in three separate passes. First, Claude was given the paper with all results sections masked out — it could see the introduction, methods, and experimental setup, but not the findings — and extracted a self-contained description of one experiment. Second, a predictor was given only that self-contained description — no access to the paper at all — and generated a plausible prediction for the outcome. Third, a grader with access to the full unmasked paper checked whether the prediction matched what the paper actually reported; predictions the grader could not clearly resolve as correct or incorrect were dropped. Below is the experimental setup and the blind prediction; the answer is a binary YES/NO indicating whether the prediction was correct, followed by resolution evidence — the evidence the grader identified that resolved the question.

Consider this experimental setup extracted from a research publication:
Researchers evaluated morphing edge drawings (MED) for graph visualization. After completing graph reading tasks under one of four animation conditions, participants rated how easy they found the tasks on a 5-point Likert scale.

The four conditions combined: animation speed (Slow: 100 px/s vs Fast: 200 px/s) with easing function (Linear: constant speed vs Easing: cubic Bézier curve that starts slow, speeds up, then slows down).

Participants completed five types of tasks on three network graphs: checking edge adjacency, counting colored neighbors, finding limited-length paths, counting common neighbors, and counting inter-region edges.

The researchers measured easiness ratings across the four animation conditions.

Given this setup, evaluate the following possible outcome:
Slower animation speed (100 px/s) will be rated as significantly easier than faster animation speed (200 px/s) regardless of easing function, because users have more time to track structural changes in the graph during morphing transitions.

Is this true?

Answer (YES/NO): NO